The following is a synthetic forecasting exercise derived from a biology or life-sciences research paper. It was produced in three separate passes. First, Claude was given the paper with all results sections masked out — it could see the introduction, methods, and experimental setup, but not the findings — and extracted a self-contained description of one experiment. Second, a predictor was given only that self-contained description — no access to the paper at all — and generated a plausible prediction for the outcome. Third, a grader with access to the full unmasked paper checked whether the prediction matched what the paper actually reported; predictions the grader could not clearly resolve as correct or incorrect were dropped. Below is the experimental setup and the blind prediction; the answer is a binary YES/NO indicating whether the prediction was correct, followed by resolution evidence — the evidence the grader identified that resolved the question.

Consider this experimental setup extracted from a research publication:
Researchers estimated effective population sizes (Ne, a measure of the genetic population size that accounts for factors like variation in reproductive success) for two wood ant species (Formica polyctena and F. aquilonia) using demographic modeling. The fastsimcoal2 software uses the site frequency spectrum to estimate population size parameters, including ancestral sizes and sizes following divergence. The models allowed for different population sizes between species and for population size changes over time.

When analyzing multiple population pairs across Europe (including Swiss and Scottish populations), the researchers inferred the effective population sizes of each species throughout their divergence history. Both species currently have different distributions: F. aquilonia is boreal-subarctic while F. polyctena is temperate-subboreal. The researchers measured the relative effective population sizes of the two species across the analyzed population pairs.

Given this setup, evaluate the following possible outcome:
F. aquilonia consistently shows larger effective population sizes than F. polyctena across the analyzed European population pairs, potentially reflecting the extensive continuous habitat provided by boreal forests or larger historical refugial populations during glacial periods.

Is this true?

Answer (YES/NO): YES